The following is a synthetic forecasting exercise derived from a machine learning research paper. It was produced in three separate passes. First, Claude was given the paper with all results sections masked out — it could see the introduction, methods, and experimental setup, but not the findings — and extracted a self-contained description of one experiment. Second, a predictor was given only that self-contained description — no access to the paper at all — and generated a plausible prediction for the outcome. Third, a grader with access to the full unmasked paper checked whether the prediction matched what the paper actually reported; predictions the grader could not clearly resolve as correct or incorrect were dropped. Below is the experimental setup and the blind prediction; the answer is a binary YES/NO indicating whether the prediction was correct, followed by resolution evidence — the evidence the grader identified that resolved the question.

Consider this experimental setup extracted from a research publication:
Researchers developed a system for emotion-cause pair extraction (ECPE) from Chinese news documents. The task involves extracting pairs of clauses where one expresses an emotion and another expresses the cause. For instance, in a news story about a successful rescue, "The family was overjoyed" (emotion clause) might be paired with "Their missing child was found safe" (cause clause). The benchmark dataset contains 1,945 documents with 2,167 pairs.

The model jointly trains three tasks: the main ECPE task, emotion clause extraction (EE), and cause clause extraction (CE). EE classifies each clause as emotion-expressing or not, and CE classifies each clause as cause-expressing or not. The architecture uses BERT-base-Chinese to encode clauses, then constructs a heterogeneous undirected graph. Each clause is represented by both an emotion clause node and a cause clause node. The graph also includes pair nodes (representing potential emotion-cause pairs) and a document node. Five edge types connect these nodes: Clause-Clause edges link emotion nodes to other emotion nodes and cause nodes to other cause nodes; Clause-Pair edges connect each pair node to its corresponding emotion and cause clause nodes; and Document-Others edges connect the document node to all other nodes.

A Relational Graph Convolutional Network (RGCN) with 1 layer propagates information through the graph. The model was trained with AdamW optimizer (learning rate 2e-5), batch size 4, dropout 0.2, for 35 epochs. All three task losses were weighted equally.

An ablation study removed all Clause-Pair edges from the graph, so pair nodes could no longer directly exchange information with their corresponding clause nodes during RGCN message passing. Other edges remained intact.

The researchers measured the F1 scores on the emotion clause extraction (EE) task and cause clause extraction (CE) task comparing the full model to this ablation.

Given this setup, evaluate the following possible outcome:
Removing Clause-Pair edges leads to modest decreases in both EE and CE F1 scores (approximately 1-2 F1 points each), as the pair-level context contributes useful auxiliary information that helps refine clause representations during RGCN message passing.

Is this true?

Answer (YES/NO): NO